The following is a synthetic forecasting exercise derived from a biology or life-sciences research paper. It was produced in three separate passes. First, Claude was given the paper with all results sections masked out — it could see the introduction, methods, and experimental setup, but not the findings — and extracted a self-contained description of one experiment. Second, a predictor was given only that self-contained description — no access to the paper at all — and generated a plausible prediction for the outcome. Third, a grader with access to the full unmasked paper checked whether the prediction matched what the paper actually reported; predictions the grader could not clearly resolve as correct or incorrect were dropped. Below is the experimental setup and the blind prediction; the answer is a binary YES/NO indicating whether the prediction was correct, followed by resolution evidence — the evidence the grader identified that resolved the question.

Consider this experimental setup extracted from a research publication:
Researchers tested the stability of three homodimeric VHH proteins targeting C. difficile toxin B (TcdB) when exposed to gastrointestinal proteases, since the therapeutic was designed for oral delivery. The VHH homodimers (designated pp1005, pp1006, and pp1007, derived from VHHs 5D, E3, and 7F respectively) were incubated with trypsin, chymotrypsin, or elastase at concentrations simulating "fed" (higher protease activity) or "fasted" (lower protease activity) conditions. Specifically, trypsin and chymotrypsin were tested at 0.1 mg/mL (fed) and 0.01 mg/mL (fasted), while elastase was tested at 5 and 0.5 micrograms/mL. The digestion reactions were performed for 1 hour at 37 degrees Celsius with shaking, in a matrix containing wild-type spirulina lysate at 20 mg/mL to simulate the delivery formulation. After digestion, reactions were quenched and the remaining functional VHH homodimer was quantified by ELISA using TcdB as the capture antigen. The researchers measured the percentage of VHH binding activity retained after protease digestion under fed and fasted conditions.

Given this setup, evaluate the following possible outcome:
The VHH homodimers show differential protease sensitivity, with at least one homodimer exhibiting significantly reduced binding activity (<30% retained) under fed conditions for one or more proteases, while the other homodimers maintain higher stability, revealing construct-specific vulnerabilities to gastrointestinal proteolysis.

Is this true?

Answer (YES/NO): NO